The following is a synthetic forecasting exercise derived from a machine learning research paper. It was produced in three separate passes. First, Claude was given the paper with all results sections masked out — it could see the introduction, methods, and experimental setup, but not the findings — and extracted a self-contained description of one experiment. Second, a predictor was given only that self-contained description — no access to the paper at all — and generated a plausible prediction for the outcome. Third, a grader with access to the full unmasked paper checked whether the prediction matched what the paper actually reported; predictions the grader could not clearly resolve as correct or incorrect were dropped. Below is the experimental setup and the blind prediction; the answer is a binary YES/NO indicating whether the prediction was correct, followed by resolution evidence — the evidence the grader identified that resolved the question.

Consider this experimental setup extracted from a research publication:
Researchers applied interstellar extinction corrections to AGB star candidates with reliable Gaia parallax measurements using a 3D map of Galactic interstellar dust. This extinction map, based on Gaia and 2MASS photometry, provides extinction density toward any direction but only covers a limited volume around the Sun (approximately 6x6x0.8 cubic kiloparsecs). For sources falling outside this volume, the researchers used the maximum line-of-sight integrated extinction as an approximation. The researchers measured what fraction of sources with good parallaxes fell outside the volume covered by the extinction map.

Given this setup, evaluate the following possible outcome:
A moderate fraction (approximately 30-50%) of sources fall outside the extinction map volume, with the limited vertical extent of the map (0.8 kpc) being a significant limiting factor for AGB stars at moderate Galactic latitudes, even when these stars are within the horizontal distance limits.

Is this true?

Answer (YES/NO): YES